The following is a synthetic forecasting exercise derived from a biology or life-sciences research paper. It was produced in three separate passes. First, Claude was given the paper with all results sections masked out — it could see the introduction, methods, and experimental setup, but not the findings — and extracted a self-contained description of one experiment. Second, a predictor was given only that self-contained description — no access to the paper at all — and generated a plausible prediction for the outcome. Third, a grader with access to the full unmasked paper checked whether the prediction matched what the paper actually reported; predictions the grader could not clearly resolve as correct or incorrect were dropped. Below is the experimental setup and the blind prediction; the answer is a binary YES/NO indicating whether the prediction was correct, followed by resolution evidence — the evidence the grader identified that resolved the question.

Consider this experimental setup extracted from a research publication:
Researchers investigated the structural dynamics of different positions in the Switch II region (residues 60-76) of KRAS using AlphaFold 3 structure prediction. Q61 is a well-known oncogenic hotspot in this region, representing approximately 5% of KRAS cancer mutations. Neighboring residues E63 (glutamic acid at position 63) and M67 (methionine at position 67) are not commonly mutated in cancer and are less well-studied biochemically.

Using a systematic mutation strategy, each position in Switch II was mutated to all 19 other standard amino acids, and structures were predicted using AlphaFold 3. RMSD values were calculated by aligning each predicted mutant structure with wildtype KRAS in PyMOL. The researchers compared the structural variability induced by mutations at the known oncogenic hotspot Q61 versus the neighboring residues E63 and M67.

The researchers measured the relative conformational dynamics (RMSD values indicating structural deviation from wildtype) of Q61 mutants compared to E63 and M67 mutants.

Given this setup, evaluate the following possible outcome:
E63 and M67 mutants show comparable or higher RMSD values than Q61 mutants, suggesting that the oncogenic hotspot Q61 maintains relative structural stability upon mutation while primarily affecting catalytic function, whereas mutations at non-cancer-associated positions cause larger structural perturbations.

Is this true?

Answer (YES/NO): YES